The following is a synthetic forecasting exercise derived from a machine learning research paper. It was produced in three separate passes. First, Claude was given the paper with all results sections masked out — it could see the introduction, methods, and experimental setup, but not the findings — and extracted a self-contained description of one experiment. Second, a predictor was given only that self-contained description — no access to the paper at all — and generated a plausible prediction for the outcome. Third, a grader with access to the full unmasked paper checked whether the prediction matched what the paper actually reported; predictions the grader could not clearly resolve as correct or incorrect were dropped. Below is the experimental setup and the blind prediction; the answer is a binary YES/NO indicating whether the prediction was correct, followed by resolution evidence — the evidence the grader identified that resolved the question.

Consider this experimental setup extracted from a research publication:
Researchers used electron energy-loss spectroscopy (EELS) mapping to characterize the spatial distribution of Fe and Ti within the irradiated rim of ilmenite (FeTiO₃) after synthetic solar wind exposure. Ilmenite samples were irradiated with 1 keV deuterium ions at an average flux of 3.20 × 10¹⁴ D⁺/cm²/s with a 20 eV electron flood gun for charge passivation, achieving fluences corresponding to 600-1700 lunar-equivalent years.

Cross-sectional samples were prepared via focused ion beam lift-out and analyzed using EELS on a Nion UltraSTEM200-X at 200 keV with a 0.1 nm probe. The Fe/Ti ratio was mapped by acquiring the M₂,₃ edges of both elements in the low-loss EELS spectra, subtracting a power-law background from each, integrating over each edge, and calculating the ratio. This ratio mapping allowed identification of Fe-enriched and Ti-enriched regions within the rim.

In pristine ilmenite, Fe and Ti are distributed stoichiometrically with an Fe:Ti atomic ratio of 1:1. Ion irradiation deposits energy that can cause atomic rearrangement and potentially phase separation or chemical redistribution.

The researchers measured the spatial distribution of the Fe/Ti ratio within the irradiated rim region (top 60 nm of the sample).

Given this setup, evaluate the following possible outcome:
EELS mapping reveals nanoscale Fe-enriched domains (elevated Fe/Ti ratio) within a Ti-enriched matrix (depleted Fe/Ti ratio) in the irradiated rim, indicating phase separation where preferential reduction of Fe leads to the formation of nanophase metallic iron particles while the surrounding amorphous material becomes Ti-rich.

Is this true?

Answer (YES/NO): YES